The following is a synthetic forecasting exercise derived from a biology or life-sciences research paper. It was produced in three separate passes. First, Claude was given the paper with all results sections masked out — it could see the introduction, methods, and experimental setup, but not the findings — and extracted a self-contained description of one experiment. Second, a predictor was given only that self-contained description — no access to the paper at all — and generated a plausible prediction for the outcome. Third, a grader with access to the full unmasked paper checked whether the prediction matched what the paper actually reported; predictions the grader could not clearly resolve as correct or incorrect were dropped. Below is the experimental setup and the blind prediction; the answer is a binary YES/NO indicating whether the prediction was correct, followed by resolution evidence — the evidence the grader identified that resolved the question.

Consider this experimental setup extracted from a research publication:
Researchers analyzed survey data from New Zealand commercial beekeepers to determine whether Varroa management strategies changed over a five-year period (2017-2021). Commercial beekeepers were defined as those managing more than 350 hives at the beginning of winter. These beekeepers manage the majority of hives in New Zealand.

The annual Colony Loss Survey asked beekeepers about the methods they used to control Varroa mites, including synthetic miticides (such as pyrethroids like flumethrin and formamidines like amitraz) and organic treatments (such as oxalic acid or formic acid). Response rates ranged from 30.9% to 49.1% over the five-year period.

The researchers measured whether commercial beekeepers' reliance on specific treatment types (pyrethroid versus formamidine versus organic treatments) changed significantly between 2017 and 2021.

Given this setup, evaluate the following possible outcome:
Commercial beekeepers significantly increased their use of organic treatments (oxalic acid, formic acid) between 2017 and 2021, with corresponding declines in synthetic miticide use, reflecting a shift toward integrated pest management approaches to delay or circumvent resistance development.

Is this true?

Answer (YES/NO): NO